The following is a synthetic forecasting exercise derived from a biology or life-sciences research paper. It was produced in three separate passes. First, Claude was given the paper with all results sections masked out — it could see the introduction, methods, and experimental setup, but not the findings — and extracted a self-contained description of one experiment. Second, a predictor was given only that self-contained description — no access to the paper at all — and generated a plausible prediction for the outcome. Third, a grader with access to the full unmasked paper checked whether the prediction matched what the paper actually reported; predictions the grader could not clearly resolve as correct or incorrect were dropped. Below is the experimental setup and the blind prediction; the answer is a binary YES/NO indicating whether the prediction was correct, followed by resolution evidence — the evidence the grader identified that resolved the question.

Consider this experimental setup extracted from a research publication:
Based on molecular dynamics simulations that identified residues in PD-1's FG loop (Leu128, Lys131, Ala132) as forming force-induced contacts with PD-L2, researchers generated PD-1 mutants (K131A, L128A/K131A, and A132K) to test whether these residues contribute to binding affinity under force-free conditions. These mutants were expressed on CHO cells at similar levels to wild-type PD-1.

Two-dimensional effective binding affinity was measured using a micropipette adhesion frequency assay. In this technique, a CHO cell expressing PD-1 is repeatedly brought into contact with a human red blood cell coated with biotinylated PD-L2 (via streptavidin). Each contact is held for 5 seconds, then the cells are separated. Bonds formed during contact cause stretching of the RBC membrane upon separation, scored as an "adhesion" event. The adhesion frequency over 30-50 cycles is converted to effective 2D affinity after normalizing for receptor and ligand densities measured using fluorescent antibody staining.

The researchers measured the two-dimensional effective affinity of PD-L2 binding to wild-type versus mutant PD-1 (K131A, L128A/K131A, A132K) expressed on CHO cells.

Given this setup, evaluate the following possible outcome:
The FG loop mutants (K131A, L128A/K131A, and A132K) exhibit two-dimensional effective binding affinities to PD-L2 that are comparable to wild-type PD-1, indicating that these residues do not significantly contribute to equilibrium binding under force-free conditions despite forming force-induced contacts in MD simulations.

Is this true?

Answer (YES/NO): YES